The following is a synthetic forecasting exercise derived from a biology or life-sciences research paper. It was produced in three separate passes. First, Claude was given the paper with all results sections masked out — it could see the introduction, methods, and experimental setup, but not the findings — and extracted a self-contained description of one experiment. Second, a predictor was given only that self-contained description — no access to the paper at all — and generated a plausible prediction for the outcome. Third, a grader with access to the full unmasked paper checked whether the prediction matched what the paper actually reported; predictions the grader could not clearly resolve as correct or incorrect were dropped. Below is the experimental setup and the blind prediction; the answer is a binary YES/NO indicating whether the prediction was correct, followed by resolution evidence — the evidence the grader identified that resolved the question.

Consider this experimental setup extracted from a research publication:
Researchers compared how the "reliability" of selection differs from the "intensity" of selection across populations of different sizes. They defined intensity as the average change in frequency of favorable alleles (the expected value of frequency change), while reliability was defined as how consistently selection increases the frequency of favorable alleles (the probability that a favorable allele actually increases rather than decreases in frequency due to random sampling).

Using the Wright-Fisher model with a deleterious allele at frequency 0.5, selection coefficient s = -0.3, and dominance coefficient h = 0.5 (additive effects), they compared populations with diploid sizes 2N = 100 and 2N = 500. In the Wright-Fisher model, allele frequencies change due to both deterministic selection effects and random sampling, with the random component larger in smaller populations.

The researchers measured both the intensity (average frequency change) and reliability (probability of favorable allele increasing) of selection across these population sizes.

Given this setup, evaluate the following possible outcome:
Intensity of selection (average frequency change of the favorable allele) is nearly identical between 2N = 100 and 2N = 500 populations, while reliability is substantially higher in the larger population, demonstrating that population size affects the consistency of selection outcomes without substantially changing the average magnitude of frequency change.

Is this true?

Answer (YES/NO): YES